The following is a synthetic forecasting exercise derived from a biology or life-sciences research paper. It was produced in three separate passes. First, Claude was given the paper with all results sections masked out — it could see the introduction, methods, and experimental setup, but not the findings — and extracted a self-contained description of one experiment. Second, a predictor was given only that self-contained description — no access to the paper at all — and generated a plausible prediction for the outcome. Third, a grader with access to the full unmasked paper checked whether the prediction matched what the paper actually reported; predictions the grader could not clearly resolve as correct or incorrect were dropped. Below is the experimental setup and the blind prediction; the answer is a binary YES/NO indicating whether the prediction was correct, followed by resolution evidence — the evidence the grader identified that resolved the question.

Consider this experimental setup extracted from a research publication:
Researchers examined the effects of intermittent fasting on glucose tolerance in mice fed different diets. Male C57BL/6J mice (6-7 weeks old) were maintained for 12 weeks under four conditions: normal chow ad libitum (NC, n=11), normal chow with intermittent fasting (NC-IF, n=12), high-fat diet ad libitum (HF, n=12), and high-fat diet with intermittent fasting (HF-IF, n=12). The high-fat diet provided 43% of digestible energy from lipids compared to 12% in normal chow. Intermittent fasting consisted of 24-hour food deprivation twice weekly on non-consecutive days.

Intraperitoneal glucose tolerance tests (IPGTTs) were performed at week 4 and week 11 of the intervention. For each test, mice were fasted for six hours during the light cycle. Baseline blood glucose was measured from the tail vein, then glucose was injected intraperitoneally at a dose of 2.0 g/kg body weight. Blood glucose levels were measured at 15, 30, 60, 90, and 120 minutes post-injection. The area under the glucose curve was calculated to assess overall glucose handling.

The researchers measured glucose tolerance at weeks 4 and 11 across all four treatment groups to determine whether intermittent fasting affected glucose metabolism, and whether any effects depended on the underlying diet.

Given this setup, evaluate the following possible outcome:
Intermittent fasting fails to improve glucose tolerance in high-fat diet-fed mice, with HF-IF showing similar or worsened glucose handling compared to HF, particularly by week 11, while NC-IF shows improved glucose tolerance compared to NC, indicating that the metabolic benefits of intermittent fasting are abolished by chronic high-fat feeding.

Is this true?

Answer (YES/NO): NO